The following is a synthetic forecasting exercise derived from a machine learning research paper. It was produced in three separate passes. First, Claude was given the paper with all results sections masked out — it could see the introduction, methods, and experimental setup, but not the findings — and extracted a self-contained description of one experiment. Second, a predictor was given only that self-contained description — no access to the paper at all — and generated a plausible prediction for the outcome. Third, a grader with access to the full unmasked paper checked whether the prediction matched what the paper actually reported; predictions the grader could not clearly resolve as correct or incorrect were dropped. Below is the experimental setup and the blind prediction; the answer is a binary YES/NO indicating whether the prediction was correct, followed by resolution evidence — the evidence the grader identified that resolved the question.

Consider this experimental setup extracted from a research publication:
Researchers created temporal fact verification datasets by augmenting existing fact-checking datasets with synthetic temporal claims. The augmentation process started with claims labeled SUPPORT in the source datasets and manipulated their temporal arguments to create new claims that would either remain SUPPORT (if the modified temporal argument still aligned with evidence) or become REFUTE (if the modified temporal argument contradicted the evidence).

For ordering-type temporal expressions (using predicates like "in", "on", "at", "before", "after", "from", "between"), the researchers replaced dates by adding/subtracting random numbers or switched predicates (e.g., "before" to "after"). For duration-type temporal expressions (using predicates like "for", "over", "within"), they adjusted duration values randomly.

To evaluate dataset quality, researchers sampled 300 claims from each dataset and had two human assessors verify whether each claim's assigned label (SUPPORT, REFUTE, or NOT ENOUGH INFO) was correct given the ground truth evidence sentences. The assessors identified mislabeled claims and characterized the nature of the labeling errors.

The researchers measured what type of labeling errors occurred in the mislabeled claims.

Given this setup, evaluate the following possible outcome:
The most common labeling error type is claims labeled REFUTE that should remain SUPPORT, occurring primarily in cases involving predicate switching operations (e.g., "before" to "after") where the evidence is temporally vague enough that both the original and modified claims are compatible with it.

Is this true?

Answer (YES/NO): NO